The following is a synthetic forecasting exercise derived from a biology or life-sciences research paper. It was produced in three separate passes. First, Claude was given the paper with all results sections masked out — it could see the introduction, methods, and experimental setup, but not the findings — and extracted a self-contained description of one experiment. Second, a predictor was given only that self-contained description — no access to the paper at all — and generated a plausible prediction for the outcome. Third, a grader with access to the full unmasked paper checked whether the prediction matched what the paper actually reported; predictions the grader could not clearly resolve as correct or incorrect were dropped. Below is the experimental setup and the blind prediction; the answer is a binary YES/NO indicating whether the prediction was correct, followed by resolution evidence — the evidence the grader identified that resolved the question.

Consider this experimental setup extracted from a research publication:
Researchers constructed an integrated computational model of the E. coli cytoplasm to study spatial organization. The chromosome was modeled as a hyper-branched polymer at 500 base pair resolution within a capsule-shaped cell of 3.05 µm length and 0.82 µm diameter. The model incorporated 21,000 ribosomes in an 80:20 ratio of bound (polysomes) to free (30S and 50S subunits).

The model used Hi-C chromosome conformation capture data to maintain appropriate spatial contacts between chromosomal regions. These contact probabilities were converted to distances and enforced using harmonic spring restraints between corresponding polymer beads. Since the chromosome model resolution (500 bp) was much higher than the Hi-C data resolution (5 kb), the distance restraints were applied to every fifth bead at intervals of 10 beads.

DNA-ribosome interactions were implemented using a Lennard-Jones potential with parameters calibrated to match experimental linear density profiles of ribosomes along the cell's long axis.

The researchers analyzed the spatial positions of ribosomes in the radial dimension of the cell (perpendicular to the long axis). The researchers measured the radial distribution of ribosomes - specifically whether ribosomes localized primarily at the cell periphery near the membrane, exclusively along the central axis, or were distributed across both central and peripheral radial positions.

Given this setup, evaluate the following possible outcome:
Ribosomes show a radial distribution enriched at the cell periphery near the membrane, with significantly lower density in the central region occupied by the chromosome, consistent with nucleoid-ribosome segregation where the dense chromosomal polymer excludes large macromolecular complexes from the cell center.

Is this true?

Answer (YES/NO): NO